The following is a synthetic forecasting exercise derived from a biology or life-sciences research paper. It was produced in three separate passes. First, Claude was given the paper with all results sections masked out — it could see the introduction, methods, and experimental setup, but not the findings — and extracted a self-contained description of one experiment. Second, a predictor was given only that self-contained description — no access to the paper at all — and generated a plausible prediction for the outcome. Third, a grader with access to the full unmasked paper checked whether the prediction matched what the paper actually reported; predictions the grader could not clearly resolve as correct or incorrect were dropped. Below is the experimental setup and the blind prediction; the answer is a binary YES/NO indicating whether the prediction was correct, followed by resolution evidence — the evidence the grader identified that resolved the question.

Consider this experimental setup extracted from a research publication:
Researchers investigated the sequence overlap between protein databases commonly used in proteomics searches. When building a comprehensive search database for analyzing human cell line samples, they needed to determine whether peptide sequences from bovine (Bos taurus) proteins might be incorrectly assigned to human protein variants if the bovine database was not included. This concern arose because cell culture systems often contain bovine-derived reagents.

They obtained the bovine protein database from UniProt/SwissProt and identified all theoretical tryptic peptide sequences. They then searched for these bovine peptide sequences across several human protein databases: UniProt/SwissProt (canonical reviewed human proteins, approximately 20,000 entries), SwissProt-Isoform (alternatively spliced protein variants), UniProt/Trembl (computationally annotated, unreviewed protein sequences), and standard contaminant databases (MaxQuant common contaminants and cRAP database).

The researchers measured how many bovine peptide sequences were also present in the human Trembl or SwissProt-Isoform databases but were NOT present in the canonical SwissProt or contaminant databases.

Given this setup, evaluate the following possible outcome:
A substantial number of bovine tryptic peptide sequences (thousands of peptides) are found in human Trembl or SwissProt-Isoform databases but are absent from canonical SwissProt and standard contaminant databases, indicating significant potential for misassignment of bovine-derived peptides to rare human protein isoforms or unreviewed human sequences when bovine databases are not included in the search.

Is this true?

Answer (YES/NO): YES